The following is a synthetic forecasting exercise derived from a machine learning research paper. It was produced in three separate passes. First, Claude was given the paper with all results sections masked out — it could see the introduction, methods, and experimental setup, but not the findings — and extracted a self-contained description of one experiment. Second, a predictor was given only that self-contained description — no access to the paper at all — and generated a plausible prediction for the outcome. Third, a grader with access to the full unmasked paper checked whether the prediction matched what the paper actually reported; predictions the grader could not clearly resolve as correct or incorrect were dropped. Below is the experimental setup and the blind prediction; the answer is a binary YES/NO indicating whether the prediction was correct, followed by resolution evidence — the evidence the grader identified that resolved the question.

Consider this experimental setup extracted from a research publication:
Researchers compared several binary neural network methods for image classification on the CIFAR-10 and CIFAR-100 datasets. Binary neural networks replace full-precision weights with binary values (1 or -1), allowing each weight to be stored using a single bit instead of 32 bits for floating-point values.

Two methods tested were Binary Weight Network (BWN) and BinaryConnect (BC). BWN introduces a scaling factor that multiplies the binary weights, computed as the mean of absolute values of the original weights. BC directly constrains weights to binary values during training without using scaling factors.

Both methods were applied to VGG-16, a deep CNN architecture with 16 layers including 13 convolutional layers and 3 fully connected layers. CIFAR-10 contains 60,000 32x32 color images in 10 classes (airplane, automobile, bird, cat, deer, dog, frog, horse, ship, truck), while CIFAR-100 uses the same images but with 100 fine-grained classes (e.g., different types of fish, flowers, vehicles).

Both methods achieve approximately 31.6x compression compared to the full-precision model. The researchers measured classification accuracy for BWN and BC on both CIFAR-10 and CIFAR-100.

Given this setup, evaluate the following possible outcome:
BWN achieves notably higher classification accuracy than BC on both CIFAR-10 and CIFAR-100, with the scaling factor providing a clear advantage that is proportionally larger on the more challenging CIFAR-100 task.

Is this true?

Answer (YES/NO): NO